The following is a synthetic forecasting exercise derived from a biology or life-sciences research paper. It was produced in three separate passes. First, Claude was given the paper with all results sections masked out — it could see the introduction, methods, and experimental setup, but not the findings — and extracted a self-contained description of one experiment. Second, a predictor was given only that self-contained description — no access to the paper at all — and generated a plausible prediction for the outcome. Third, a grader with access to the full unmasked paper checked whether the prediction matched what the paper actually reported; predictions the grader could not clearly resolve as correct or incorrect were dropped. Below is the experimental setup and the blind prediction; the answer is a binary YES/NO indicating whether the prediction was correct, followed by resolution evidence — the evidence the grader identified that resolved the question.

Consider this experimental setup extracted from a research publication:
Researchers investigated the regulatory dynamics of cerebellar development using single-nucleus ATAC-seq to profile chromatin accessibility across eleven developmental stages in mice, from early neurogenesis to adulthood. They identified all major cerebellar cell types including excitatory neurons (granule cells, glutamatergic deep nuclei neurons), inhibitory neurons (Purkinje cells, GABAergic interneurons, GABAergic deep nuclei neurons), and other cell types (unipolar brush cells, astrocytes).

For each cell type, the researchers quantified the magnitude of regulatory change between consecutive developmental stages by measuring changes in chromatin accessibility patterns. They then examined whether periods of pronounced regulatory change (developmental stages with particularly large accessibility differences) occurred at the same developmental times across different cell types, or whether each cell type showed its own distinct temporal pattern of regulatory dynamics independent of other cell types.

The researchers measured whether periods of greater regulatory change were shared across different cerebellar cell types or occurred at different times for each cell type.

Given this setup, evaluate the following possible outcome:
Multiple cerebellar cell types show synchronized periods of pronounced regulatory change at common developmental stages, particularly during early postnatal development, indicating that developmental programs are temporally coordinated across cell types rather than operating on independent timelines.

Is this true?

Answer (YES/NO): YES